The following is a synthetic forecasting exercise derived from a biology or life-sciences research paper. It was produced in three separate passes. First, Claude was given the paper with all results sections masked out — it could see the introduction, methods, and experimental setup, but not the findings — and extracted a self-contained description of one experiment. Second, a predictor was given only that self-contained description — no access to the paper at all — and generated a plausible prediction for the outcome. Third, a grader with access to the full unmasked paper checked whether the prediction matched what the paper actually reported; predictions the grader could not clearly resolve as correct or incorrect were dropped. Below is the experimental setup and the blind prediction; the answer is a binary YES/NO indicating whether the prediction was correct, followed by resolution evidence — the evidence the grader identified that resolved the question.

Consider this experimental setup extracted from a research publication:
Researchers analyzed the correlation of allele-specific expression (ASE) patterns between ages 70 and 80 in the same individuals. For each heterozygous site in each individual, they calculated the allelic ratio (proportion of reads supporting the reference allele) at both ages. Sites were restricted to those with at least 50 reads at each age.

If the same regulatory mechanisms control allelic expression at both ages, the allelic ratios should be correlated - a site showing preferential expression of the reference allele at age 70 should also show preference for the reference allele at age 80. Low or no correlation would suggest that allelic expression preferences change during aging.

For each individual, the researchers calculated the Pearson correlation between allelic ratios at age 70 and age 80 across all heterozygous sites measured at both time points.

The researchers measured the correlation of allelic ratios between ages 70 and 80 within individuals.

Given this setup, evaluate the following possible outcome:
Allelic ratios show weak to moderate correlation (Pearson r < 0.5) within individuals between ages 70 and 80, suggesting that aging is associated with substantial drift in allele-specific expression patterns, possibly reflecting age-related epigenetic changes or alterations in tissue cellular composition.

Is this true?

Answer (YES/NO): NO